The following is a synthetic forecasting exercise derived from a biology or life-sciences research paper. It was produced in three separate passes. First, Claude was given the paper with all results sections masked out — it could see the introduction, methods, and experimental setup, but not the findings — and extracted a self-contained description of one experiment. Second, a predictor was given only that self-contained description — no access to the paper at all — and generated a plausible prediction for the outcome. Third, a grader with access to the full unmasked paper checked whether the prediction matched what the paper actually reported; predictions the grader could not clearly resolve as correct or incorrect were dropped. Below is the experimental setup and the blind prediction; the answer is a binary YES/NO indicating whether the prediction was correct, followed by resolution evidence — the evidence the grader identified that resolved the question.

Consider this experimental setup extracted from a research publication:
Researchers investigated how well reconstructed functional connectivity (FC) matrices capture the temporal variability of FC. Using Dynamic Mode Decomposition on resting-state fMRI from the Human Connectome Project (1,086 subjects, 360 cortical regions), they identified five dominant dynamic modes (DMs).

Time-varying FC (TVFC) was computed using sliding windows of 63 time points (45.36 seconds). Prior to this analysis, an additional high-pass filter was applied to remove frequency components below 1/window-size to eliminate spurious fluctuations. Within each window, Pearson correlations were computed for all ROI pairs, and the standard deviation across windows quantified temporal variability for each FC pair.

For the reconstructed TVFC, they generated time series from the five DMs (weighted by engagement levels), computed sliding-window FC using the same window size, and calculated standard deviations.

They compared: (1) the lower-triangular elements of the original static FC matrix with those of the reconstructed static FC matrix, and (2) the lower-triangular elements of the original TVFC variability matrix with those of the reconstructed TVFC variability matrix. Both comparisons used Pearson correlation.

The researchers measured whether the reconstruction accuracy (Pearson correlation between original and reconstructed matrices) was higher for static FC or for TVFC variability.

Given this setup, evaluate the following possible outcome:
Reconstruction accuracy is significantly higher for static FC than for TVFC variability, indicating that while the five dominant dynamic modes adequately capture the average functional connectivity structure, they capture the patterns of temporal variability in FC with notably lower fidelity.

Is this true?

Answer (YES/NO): YES